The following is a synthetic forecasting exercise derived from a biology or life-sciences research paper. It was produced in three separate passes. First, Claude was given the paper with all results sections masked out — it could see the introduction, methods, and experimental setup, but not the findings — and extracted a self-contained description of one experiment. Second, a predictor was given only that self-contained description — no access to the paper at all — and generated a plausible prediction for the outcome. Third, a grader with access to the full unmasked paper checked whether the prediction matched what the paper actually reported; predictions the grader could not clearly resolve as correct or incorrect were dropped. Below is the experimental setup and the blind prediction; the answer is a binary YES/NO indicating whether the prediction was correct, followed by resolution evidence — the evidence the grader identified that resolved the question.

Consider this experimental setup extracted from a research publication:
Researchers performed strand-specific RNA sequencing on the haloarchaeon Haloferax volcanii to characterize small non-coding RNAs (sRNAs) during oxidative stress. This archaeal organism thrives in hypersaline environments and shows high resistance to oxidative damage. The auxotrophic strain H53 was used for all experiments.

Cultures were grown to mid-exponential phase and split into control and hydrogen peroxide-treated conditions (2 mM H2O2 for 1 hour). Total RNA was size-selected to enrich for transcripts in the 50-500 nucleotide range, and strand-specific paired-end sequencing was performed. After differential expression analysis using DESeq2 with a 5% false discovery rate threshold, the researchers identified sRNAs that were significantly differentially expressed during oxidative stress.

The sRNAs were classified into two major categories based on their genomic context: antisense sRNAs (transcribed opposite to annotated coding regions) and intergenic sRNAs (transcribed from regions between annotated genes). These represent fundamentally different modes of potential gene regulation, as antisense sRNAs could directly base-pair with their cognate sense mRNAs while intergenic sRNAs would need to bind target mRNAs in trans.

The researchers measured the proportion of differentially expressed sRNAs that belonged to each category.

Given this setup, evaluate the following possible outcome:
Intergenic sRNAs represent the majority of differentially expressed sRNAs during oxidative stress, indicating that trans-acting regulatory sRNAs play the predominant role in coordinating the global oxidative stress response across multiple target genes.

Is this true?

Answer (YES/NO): NO